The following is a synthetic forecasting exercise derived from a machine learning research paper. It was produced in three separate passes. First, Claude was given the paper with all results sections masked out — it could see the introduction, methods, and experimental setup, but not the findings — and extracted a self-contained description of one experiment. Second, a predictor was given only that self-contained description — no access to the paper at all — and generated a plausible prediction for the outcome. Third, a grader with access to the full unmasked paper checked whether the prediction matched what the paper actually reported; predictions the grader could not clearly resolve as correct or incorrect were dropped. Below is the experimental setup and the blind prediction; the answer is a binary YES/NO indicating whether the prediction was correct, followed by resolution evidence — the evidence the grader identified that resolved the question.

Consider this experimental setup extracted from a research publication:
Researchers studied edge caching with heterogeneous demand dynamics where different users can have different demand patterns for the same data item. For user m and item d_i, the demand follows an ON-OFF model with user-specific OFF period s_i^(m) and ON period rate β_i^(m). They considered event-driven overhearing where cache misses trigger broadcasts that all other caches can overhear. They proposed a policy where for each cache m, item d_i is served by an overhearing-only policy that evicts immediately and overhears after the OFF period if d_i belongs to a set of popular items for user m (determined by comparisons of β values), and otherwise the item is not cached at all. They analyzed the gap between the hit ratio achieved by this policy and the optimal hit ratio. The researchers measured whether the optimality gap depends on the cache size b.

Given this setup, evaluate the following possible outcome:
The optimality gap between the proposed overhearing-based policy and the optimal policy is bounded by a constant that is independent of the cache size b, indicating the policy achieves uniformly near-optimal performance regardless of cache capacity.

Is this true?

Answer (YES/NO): NO